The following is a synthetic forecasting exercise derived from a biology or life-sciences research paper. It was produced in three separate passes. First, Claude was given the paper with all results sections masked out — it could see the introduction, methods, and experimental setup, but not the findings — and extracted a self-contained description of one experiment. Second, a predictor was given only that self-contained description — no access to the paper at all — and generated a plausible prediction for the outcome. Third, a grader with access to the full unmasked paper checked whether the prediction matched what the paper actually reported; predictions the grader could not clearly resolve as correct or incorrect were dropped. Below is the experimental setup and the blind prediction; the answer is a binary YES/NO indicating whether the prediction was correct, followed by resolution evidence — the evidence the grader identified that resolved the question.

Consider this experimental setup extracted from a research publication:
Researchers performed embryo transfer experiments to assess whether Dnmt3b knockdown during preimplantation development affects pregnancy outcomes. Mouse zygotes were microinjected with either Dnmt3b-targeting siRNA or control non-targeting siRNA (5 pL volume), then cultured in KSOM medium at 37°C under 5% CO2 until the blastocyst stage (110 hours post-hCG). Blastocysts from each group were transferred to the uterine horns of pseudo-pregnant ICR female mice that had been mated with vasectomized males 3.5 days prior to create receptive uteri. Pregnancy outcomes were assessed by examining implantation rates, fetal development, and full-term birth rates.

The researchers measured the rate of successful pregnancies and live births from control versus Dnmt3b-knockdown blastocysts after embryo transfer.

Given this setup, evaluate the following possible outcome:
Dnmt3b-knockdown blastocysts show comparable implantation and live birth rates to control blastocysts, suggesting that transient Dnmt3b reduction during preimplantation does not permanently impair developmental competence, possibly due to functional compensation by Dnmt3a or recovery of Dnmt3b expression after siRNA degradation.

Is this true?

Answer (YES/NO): NO